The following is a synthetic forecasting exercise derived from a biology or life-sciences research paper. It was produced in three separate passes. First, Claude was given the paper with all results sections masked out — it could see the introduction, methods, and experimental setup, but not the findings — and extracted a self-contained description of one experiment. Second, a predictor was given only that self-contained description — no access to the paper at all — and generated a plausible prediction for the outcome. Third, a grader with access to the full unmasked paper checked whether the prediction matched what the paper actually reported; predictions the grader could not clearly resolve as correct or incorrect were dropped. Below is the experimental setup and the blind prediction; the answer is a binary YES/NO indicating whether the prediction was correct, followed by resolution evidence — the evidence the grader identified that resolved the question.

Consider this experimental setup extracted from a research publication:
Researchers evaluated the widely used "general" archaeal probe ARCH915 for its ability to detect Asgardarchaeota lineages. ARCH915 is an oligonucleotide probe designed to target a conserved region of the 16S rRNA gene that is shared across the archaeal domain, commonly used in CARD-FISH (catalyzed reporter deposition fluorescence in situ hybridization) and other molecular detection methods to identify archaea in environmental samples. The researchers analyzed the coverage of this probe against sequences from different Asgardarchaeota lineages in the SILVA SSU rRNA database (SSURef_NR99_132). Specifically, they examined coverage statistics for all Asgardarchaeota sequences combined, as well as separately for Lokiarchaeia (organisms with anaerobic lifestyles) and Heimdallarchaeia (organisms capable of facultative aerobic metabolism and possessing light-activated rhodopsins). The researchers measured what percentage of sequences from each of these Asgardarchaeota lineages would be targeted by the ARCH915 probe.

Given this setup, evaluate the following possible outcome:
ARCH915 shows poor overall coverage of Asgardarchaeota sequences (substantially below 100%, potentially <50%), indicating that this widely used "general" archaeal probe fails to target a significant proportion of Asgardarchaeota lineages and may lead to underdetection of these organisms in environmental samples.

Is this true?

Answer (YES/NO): NO